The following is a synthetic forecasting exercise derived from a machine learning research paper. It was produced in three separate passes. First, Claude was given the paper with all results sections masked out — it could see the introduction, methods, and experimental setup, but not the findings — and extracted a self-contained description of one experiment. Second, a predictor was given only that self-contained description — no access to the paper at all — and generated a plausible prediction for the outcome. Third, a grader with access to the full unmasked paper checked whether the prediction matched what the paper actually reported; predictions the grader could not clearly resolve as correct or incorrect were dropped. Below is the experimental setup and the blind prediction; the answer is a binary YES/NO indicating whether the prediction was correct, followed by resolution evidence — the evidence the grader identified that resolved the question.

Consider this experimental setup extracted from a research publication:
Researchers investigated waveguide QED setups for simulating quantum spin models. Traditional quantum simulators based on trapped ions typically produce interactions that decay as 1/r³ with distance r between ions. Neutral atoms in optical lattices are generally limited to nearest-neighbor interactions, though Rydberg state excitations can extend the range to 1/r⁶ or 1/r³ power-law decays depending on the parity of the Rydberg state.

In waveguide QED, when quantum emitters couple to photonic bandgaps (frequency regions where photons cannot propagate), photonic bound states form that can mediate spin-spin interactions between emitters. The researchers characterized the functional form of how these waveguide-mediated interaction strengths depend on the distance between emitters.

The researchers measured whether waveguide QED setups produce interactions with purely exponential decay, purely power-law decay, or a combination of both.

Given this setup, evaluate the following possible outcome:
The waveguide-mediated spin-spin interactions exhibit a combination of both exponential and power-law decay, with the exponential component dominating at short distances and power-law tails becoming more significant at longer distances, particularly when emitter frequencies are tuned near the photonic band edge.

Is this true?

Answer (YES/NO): NO